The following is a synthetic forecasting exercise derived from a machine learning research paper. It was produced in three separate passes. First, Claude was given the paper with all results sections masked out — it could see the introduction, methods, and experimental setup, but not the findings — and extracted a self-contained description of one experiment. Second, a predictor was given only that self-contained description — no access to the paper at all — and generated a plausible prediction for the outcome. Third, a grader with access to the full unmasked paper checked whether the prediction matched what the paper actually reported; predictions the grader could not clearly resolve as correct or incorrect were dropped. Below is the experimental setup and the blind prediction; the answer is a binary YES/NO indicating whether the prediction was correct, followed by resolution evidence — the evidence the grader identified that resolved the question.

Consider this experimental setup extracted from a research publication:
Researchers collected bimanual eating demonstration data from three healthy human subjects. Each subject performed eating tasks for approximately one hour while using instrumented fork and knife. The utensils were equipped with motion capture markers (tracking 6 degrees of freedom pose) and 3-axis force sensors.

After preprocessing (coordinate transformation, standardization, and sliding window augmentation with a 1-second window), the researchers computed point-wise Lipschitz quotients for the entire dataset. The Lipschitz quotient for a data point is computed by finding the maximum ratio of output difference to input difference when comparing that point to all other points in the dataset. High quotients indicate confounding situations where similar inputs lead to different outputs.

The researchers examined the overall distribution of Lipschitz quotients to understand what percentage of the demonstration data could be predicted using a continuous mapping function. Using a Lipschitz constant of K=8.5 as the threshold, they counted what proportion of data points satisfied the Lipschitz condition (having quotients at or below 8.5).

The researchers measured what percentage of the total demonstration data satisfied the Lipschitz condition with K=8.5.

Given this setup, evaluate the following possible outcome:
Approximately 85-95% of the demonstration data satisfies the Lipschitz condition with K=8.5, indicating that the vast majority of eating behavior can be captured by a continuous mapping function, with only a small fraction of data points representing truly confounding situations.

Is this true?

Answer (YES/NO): YES